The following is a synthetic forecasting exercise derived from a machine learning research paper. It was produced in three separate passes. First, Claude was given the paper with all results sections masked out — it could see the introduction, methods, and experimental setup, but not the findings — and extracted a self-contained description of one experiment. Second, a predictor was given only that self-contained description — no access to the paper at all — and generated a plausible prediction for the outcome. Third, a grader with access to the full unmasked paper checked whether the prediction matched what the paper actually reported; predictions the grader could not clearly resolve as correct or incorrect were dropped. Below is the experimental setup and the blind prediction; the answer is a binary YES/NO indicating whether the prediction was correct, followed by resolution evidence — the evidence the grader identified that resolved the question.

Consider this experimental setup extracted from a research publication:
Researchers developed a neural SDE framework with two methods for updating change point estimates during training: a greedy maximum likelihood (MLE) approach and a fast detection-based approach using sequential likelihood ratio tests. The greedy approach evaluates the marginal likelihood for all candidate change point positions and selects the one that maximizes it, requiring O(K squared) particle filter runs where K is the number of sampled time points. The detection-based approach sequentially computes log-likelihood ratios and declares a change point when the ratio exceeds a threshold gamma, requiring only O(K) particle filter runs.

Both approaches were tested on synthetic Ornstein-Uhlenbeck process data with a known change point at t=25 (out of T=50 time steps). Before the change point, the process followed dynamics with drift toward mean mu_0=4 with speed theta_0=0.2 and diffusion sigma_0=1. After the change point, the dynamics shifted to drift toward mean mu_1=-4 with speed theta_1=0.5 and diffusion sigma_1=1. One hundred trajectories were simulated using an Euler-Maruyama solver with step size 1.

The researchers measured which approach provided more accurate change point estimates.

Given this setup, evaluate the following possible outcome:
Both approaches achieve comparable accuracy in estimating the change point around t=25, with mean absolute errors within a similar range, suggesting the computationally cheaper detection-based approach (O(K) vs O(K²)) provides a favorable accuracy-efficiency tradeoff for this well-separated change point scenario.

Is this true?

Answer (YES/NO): YES